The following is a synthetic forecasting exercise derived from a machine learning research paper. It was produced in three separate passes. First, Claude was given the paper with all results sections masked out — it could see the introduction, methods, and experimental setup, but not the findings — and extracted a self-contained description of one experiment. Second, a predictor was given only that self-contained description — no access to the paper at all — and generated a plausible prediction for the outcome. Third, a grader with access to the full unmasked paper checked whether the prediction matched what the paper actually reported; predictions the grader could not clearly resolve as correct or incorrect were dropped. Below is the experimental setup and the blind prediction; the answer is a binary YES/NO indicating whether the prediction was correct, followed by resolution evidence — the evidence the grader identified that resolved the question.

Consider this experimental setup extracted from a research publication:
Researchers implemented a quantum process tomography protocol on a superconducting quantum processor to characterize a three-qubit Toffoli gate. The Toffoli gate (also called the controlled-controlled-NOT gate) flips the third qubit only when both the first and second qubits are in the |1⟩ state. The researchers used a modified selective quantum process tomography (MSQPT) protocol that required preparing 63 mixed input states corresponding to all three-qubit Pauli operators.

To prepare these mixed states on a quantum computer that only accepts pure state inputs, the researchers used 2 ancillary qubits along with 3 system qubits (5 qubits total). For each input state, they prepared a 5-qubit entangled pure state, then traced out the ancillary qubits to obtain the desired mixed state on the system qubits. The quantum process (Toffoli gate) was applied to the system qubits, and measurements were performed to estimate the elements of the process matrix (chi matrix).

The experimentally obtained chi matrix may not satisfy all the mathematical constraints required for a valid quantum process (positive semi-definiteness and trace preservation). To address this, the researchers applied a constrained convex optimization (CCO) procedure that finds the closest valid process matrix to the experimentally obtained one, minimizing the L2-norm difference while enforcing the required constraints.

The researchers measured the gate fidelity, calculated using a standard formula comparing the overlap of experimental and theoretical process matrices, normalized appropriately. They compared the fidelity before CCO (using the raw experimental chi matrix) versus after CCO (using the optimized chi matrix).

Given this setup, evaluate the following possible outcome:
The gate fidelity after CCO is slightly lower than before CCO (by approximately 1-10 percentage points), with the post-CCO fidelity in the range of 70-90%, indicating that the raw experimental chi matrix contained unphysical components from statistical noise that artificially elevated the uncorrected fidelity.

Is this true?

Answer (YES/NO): NO